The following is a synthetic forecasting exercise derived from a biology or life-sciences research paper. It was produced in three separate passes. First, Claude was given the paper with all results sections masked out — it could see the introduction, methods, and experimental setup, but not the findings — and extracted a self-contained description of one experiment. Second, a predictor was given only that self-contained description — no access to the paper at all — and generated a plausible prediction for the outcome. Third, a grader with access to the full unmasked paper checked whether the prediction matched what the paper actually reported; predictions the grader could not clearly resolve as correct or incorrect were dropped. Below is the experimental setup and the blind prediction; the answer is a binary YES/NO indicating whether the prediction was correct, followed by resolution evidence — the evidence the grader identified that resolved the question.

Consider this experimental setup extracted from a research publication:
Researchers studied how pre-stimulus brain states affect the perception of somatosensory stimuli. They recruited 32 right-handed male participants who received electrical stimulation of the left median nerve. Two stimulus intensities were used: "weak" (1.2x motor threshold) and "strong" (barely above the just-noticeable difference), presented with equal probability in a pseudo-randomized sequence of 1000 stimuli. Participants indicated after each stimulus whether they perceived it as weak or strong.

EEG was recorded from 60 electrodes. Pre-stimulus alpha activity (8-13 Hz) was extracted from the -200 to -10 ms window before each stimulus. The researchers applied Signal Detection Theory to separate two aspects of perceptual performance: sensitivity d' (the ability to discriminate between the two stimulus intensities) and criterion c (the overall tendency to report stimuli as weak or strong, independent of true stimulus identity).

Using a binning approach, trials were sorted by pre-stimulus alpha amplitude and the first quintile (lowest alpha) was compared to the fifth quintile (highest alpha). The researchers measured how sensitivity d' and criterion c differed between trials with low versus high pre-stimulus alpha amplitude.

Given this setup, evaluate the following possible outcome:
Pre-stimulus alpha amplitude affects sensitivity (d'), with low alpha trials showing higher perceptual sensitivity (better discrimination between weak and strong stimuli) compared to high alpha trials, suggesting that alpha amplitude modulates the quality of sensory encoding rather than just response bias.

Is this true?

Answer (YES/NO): NO